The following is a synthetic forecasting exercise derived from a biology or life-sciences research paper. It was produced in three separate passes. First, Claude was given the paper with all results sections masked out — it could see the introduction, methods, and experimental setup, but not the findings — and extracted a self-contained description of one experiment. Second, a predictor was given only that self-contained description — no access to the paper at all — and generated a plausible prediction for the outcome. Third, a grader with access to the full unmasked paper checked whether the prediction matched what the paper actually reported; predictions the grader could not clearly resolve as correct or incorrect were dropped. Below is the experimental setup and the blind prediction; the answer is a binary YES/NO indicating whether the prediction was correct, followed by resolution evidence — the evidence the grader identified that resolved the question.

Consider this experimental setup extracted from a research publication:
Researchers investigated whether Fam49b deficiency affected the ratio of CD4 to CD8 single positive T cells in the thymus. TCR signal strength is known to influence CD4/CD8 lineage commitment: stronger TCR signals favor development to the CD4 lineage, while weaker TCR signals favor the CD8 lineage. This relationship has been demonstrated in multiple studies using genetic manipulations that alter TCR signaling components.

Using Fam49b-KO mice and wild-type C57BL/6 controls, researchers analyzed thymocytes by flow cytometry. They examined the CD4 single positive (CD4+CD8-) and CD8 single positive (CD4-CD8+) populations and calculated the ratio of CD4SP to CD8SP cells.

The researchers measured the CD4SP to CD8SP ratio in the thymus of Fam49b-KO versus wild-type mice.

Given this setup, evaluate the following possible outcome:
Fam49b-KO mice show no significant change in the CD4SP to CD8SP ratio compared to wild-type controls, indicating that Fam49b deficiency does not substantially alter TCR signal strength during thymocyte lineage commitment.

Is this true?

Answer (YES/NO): NO